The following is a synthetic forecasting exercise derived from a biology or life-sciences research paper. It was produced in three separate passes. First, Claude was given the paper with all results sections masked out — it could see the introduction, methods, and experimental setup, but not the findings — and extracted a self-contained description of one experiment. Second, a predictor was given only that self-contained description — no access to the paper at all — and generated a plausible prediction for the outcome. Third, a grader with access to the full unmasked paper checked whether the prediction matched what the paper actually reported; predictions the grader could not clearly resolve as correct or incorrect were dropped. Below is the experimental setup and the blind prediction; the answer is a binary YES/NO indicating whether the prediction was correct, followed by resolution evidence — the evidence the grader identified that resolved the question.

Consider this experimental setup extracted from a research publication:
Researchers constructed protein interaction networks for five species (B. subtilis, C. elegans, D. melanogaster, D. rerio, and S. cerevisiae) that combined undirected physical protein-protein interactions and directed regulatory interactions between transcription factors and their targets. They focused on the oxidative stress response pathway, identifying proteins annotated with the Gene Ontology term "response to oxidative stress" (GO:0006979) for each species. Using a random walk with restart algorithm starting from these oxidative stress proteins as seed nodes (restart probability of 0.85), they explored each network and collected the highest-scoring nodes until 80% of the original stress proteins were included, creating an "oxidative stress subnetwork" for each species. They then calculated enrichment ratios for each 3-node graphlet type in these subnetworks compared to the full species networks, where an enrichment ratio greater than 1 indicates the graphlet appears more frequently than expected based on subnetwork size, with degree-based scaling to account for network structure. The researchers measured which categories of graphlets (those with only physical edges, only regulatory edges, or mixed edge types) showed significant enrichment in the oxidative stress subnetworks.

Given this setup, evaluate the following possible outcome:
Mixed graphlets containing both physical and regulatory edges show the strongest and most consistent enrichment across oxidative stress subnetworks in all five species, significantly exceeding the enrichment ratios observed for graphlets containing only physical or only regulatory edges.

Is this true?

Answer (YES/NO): NO